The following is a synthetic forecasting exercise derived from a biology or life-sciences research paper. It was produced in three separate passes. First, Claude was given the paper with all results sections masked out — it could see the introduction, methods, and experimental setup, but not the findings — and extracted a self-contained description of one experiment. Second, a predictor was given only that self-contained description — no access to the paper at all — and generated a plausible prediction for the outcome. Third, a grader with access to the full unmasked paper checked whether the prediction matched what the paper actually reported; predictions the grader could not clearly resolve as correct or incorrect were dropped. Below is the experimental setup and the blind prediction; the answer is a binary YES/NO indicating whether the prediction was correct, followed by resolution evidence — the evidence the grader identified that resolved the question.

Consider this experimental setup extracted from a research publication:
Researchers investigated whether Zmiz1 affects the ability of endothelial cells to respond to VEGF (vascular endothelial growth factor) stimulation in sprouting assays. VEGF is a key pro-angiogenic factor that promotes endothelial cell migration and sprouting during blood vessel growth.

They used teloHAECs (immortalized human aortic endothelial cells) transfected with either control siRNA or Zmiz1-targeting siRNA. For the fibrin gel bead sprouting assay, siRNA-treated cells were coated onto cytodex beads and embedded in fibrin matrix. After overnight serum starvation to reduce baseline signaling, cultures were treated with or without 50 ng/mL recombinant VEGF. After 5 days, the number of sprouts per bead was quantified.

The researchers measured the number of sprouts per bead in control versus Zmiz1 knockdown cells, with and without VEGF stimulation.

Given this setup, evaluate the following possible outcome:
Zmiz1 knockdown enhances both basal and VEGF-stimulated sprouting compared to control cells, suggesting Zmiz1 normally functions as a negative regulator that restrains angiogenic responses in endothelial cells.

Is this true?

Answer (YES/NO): NO